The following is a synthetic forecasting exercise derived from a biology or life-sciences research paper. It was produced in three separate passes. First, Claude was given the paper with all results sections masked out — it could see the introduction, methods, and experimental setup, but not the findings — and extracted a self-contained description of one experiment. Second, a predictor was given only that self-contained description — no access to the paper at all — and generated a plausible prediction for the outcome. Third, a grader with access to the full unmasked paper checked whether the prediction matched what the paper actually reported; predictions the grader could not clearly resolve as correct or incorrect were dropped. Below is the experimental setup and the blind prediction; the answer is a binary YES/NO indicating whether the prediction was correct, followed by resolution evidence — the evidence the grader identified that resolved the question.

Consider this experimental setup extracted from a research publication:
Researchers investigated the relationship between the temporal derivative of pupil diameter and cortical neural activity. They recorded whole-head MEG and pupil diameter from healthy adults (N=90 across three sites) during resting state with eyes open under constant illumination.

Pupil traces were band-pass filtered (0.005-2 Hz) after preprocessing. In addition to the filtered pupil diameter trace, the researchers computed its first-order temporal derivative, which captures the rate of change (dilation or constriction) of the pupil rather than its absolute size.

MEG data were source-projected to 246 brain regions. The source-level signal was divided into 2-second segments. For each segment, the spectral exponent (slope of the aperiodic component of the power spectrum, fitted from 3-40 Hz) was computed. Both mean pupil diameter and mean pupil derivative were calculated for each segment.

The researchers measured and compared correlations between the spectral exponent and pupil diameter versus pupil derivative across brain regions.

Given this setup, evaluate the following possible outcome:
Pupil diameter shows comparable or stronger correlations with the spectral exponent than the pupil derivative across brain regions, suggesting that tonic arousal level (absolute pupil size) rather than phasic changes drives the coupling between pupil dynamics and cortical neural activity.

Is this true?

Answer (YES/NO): YES